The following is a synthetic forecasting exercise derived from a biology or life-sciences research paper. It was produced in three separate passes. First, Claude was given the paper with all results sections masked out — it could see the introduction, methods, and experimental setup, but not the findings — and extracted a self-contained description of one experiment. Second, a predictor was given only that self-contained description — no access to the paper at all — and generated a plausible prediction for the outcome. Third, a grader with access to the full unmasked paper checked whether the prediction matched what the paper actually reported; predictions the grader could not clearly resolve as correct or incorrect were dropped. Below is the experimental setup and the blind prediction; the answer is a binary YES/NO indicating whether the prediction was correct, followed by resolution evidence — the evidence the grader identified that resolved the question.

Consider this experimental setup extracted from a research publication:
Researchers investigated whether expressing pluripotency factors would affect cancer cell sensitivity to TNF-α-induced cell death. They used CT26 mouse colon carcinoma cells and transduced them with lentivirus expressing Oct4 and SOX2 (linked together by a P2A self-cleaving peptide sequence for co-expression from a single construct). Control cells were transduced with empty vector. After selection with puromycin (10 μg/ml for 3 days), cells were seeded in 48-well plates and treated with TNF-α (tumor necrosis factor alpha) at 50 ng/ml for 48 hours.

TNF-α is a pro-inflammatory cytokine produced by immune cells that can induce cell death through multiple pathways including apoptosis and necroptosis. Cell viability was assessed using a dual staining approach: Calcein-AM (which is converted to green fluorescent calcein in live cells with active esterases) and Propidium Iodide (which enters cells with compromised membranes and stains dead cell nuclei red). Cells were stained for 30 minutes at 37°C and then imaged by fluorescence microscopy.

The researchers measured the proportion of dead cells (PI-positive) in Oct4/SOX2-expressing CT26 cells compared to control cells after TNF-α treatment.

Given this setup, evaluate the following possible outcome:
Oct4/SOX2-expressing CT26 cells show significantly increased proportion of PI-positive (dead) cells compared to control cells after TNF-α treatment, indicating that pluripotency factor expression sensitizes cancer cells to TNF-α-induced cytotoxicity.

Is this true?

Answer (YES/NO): NO